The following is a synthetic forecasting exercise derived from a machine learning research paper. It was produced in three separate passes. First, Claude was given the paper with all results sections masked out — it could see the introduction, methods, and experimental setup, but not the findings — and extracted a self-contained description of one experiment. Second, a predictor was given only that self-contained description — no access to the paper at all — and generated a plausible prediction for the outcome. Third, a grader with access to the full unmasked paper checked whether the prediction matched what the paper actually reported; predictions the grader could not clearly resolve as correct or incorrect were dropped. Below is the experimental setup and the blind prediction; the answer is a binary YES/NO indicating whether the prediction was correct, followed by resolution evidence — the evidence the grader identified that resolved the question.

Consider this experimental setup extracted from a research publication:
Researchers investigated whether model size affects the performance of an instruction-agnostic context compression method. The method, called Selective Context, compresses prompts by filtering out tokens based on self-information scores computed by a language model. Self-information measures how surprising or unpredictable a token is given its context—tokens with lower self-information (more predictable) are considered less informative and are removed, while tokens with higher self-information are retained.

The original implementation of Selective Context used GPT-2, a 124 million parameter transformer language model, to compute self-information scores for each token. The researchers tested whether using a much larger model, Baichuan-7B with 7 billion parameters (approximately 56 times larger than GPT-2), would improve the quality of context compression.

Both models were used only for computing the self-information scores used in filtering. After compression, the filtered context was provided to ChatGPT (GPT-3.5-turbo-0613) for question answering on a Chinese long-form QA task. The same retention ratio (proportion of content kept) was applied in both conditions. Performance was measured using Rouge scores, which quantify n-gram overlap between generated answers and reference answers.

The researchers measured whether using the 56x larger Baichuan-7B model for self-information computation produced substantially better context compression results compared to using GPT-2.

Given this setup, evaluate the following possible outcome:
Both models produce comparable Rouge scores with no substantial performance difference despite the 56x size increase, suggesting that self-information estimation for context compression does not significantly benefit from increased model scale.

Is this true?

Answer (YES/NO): YES